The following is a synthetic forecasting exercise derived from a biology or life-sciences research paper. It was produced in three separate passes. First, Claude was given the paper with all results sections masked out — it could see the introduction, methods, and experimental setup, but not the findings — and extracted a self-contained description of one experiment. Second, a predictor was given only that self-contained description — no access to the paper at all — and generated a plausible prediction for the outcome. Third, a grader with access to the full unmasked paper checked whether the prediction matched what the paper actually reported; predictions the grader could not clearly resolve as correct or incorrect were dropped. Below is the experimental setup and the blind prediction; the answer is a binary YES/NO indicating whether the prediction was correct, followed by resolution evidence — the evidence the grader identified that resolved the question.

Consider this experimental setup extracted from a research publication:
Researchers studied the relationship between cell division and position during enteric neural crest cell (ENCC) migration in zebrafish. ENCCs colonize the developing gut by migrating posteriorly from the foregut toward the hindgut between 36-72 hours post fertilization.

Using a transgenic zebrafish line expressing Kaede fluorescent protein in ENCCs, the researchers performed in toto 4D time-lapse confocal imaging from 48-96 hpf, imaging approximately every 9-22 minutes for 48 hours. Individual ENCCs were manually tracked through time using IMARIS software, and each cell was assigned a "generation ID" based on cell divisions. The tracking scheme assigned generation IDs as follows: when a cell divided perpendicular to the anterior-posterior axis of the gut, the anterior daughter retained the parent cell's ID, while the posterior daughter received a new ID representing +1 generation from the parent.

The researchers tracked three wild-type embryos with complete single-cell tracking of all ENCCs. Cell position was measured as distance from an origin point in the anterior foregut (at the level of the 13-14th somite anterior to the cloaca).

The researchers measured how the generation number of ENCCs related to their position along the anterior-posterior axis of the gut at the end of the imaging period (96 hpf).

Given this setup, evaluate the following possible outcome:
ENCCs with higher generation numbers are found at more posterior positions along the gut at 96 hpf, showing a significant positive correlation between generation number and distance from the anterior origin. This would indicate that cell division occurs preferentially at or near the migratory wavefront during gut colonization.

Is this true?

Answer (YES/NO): YES